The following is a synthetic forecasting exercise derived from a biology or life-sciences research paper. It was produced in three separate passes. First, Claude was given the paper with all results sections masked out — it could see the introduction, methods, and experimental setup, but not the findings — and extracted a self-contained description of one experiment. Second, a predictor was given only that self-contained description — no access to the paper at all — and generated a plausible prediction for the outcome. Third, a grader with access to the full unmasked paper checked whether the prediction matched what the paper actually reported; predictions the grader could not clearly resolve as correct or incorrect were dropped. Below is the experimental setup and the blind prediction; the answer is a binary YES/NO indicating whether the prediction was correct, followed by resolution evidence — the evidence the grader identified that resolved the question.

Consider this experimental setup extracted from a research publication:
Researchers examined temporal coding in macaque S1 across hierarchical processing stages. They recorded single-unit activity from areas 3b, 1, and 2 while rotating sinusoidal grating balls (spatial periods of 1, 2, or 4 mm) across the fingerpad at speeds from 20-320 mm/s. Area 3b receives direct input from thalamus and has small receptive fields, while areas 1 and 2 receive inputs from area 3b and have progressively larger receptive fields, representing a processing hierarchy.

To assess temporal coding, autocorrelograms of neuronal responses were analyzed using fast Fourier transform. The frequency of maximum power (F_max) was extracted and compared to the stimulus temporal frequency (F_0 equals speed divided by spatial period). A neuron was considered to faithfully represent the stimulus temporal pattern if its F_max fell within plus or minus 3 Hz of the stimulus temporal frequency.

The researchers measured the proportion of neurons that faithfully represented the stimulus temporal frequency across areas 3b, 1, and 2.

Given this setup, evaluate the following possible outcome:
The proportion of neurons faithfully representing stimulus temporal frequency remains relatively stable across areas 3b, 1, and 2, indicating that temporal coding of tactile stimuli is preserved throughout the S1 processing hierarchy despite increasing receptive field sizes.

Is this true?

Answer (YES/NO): NO